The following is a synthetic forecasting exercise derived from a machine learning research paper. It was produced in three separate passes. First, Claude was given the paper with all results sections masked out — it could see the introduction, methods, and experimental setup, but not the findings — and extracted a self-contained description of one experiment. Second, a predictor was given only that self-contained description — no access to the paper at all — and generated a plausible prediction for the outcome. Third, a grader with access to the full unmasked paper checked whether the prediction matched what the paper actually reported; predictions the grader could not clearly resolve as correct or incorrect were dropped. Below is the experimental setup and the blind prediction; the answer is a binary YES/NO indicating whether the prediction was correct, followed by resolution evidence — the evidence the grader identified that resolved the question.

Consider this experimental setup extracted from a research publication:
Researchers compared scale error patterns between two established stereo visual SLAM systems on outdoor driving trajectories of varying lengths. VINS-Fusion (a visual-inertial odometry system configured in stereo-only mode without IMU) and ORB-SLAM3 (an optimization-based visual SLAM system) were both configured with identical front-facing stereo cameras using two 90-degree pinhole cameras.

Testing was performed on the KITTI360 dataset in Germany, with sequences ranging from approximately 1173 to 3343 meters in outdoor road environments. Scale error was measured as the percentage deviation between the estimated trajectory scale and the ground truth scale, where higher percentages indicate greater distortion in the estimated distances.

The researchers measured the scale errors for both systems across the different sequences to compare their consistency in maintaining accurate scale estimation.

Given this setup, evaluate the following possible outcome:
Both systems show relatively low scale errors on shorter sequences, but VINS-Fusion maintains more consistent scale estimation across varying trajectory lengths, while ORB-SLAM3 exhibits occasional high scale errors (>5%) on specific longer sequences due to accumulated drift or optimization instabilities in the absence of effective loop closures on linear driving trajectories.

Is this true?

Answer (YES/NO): NO